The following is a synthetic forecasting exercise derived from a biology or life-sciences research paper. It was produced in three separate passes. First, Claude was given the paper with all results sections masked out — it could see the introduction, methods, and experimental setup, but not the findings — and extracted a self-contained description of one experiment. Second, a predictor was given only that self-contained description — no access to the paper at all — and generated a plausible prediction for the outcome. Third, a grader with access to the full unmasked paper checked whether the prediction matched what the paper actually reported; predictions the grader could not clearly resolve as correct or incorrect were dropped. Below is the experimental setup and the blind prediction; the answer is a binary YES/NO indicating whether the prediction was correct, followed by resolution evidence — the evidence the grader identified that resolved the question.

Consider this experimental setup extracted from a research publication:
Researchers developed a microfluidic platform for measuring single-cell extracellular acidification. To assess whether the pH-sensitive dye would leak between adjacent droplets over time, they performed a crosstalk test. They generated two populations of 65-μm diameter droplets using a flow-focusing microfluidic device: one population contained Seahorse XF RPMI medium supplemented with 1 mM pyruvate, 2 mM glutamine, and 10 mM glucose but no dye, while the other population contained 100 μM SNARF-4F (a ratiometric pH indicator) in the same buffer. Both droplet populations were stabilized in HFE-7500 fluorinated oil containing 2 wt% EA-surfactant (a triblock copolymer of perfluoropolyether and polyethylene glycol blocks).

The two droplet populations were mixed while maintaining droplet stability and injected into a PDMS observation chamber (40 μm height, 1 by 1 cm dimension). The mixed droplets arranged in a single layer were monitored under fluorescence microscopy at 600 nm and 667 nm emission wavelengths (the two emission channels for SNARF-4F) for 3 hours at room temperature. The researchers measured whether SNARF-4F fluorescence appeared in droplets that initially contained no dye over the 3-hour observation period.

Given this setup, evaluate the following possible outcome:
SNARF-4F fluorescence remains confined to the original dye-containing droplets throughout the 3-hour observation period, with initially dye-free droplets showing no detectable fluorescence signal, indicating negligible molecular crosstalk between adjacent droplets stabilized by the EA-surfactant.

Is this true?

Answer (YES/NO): YES